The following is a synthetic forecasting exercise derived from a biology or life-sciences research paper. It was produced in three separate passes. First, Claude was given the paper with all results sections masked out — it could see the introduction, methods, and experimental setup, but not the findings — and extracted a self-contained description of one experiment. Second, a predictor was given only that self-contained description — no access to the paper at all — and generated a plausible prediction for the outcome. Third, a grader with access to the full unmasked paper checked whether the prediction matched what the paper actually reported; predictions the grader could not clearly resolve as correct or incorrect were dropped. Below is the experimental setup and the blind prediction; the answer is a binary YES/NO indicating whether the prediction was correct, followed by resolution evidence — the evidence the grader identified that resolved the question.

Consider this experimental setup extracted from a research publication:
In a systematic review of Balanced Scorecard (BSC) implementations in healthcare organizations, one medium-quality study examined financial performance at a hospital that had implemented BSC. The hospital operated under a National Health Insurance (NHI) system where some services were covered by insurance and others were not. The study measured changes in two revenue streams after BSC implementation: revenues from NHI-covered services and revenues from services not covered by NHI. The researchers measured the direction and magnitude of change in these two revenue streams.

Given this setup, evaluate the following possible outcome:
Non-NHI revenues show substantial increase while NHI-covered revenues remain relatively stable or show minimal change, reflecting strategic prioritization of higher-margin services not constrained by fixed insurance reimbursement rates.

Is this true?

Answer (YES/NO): NO